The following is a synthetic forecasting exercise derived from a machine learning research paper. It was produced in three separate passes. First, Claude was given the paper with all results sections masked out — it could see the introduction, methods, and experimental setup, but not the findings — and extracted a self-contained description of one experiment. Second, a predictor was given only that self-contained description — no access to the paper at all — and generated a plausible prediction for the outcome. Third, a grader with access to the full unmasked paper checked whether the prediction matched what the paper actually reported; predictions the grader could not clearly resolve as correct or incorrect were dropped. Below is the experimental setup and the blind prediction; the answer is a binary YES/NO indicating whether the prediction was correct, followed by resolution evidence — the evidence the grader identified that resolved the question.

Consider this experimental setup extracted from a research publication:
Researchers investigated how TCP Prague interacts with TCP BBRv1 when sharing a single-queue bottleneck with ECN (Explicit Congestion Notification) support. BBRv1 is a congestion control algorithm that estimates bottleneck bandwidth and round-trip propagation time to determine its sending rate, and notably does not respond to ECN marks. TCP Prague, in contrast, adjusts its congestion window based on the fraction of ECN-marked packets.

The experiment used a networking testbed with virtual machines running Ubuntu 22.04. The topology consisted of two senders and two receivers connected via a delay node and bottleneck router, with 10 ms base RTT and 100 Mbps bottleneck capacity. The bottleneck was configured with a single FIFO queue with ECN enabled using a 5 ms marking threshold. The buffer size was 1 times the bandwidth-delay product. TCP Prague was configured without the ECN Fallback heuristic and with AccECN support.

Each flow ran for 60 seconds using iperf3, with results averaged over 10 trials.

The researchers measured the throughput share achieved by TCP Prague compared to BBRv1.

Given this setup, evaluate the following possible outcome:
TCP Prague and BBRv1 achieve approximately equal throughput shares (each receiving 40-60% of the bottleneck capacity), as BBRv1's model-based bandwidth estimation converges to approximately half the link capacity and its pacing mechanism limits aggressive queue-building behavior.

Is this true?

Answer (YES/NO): NO